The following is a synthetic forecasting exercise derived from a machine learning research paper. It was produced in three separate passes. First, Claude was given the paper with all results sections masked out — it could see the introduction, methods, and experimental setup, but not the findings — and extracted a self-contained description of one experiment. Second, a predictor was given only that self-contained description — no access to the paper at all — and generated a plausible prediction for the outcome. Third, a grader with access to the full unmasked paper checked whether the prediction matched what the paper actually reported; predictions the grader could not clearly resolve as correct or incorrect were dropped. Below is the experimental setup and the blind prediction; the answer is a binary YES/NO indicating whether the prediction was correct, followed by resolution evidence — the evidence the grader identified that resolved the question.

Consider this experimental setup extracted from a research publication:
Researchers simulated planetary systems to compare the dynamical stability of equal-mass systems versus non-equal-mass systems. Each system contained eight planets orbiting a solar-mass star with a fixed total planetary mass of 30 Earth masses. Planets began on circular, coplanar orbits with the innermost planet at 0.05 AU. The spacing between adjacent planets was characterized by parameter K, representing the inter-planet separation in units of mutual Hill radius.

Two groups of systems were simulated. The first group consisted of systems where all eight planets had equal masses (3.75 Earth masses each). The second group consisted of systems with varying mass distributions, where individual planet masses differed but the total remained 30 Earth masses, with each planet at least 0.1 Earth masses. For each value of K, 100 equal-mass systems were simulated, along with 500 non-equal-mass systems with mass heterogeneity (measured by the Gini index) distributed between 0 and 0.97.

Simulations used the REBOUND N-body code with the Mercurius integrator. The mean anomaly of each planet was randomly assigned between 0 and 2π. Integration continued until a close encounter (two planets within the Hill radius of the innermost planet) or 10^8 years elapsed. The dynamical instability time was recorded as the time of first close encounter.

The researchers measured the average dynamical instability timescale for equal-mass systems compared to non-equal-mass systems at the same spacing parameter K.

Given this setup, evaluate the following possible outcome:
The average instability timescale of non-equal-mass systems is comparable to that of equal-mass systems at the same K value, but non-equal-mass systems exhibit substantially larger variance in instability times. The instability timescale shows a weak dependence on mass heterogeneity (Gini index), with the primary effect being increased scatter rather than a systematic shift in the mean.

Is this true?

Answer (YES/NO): NO